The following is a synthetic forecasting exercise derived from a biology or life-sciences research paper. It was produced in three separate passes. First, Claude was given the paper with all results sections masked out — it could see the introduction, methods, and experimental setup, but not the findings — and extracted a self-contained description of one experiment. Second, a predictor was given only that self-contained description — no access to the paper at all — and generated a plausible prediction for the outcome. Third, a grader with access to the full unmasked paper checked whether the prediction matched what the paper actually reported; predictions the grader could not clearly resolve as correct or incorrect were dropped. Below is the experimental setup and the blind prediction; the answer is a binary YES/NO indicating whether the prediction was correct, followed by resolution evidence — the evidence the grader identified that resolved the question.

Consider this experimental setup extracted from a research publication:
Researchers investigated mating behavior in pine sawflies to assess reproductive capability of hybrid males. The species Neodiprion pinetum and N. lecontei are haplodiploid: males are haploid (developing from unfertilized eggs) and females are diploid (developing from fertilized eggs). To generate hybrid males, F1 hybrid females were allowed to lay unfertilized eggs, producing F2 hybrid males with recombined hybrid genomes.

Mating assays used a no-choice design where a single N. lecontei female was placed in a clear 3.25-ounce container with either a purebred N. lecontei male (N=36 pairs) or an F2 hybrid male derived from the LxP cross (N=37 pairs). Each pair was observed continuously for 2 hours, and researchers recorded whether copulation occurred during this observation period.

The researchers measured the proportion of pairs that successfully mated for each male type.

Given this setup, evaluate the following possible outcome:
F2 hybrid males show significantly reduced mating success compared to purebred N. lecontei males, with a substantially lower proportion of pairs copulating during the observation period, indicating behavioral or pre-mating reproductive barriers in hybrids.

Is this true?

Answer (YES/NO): YES